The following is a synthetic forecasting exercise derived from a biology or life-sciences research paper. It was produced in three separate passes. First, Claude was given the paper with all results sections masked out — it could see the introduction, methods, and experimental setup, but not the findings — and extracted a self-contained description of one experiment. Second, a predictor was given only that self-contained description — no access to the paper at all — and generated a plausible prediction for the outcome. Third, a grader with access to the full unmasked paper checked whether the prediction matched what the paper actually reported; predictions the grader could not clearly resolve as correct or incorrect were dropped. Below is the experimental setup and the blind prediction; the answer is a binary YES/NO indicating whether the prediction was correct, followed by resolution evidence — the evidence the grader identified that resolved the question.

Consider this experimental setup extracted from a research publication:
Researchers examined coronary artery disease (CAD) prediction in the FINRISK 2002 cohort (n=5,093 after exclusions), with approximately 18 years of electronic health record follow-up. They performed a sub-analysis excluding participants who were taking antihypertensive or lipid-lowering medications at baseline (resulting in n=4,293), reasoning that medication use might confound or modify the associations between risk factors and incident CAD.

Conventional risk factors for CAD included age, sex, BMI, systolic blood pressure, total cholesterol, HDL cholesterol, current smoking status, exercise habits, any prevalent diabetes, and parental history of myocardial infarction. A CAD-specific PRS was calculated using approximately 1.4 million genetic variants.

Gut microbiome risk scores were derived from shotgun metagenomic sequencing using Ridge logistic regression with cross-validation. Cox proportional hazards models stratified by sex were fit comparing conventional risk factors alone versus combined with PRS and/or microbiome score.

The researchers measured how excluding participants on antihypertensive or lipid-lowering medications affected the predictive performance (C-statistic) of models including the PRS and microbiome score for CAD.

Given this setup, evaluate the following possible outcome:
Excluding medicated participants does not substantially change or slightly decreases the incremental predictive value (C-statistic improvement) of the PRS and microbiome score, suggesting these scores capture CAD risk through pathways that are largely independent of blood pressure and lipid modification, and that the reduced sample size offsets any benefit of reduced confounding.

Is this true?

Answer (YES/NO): YES